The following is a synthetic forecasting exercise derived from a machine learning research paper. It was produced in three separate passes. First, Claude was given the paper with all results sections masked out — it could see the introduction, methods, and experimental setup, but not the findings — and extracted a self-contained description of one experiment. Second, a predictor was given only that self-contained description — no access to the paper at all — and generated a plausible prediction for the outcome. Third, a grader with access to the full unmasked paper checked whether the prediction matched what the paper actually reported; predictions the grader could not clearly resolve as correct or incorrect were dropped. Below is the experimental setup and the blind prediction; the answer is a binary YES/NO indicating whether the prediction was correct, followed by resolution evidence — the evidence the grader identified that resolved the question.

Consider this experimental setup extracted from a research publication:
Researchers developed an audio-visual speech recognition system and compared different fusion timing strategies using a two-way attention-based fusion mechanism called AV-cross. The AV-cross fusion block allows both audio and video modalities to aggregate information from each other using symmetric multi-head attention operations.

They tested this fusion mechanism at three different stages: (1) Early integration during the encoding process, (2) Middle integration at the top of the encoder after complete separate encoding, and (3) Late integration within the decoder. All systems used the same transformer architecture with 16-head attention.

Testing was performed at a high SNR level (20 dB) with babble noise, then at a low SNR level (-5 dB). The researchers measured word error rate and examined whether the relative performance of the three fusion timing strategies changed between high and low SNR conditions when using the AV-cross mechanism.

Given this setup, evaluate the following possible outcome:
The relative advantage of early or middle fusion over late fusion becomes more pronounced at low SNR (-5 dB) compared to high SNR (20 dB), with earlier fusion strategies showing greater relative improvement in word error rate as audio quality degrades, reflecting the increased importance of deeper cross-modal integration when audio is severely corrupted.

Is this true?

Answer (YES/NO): YES